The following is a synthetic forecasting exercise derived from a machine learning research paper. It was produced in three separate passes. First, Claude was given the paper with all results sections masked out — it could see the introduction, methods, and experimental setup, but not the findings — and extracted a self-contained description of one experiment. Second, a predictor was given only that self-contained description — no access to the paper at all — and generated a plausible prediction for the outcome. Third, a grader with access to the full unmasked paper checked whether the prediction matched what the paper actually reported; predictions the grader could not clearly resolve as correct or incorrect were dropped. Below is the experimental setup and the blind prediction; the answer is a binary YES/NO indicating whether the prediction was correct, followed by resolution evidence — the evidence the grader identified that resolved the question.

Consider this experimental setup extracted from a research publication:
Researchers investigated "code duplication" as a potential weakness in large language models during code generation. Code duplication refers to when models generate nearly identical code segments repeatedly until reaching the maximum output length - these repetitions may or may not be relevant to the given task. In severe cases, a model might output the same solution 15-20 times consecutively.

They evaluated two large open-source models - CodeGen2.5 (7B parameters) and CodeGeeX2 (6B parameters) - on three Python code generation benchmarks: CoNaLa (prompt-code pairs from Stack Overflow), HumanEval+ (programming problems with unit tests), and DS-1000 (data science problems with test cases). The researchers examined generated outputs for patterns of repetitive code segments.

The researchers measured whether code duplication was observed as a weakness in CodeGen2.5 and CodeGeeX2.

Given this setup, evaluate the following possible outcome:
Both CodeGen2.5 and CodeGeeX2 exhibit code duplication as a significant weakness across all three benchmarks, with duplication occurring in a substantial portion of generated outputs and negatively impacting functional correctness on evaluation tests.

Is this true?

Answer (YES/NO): NO